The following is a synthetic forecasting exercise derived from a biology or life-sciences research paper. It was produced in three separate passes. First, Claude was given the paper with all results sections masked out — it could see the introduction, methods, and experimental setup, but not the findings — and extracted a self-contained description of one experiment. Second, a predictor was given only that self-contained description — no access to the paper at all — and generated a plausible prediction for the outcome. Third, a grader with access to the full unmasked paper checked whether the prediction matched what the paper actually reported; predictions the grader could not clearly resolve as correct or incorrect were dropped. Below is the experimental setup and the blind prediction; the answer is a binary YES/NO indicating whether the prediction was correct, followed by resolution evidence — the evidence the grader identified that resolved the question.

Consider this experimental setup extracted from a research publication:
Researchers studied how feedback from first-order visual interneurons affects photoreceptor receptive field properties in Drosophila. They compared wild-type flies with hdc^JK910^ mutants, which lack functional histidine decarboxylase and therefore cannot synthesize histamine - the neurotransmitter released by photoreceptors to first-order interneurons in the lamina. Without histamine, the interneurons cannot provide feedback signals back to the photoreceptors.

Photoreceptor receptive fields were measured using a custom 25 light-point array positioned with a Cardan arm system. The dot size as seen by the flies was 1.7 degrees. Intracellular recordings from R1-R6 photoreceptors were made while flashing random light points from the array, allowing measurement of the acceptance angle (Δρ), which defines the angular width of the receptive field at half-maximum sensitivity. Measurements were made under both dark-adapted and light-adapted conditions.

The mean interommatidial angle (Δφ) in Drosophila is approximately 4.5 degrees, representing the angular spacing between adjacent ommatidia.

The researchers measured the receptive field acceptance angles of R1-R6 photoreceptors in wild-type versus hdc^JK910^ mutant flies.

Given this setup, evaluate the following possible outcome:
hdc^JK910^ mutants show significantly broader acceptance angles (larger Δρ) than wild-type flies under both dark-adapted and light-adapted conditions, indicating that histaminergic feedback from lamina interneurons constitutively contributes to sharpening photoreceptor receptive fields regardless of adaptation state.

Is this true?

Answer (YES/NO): NO